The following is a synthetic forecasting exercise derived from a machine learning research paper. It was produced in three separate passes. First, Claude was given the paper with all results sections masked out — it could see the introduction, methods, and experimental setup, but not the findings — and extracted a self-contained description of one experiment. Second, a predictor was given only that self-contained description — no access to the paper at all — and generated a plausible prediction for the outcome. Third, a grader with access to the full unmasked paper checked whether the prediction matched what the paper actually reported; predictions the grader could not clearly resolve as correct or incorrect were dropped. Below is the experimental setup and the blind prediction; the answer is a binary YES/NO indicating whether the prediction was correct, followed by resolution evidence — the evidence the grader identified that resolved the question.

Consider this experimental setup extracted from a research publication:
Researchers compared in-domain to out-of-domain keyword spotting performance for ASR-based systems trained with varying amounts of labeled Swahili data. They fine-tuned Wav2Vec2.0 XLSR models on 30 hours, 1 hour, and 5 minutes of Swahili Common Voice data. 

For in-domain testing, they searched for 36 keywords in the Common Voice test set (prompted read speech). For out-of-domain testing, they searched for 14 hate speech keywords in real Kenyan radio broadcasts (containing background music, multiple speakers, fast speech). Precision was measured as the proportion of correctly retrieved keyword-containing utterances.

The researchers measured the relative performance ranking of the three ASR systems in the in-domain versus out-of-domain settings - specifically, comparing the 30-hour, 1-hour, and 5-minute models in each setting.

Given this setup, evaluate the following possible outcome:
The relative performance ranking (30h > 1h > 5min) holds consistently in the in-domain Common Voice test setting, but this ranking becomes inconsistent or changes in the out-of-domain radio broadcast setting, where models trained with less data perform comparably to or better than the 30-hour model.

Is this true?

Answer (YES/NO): NO